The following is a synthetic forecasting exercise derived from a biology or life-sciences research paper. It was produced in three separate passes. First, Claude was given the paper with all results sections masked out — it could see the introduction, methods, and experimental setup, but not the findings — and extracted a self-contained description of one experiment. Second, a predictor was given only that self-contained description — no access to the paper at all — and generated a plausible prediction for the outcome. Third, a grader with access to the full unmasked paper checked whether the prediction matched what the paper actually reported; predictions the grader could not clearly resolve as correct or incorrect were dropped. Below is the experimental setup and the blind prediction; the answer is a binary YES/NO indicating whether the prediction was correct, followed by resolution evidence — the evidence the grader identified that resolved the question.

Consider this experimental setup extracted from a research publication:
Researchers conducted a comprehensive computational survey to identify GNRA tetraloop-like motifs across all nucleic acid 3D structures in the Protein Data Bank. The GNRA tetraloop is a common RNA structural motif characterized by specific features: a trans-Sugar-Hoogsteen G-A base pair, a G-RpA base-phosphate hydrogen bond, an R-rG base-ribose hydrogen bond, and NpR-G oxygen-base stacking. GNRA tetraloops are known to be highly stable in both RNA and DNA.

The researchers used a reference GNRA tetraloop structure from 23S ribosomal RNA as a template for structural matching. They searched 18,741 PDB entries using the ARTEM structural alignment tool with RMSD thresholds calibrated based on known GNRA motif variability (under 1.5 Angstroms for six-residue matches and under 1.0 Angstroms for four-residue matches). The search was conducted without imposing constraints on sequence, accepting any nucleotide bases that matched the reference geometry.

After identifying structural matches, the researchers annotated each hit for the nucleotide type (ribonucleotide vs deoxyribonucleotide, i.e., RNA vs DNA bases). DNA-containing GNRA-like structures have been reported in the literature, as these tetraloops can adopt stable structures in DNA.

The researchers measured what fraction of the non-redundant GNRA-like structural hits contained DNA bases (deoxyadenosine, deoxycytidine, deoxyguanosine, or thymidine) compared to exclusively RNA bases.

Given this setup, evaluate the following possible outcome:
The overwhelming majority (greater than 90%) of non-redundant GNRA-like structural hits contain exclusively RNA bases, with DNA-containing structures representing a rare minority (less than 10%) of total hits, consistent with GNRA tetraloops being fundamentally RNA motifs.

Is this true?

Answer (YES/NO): YES